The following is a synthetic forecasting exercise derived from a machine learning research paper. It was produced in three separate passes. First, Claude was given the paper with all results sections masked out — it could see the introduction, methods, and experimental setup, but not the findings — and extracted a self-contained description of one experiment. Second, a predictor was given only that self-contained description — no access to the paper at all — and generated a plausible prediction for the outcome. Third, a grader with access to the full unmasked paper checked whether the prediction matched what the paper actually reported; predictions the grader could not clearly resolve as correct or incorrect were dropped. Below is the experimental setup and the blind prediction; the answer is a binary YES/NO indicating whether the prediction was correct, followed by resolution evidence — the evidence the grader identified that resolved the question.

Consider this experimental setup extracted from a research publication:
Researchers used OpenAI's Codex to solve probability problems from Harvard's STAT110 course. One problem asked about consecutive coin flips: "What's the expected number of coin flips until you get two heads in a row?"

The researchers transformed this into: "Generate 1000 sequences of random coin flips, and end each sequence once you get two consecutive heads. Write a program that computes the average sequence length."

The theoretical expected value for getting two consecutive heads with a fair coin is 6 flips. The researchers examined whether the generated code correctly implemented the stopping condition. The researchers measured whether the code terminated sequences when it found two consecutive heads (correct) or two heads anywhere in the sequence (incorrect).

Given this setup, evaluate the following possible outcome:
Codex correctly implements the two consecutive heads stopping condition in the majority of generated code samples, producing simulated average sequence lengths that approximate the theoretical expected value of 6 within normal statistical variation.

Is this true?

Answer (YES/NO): YES